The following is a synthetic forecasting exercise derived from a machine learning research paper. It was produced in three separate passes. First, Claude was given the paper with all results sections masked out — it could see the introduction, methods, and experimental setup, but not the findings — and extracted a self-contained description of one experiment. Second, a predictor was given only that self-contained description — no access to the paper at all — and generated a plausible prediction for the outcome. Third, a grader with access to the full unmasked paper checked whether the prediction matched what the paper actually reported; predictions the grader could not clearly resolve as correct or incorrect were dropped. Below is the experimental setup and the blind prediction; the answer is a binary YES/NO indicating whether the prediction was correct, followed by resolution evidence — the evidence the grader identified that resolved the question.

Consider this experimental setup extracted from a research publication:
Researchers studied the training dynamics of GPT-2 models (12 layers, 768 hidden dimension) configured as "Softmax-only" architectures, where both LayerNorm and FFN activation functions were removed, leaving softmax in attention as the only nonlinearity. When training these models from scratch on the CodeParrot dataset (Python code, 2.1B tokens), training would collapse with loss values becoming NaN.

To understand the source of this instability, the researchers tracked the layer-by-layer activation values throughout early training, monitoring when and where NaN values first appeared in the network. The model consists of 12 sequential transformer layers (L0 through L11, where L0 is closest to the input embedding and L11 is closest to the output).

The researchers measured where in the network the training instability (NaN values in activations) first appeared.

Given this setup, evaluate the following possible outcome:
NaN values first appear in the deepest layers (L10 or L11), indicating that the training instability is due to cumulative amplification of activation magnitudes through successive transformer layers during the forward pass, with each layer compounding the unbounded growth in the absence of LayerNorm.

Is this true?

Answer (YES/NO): YES